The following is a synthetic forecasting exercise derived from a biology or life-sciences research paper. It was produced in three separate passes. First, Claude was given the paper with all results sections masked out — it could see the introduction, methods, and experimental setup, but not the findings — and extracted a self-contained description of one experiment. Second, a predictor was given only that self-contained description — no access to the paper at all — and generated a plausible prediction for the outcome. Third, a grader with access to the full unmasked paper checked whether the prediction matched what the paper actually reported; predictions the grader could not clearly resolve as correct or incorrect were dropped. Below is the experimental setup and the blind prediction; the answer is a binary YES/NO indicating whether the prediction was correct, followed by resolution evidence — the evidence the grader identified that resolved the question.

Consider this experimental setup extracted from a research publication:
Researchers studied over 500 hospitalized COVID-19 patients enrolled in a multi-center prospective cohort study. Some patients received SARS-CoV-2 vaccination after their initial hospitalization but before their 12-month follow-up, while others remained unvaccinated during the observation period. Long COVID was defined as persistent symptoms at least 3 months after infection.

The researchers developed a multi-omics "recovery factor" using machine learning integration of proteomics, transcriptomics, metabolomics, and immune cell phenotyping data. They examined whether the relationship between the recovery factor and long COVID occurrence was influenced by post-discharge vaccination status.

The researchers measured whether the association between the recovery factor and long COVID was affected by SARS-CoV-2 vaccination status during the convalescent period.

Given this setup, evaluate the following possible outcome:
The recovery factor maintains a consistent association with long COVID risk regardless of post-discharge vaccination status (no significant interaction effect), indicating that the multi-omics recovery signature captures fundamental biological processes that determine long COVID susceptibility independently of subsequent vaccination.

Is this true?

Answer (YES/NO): YES